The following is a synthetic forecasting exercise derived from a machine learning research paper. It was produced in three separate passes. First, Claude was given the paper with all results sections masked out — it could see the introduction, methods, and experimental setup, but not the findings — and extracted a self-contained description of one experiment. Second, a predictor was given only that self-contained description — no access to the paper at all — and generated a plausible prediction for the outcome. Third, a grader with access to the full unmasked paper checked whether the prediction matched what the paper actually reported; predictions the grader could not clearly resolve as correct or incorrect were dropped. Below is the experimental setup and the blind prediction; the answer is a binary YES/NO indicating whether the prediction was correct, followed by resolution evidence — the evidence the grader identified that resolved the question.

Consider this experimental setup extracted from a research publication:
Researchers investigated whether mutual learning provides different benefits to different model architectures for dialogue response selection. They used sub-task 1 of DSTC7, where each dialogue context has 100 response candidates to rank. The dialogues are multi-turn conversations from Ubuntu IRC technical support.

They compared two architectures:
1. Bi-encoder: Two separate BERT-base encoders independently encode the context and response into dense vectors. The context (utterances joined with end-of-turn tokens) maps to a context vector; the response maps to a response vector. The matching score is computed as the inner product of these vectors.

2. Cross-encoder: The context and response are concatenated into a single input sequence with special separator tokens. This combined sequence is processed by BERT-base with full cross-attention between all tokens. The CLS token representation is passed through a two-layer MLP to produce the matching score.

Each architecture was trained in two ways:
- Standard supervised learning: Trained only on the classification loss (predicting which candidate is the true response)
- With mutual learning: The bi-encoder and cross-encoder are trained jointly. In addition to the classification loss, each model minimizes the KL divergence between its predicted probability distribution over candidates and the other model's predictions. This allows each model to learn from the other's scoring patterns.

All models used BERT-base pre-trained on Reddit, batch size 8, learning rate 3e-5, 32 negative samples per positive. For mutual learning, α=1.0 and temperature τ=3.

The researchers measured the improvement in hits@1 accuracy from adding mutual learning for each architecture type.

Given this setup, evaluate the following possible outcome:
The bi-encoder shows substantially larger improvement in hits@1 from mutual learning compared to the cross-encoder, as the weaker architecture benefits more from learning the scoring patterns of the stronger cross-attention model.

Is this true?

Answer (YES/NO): YES